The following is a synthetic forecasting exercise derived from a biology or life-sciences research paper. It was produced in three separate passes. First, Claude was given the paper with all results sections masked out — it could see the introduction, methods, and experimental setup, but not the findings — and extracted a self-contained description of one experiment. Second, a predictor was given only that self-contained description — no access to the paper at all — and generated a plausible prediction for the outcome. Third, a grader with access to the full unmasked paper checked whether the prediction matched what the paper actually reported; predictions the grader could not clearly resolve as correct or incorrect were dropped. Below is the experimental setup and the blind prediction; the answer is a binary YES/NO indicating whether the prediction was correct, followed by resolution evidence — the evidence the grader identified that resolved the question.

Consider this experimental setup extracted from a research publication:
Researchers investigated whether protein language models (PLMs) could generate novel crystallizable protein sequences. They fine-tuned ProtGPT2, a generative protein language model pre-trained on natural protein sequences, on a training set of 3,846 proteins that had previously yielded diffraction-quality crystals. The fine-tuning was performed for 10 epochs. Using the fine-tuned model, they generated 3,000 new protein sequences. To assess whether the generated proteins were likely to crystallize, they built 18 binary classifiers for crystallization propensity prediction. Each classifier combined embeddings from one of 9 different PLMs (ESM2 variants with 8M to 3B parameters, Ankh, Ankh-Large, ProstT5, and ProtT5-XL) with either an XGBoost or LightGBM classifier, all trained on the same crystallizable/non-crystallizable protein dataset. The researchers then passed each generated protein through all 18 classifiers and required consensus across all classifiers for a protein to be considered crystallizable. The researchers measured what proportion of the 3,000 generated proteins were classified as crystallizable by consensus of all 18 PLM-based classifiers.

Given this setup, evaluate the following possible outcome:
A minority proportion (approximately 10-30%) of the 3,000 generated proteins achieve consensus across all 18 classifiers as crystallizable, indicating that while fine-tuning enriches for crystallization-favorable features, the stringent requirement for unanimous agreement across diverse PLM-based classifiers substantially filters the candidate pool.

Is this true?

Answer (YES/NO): YES